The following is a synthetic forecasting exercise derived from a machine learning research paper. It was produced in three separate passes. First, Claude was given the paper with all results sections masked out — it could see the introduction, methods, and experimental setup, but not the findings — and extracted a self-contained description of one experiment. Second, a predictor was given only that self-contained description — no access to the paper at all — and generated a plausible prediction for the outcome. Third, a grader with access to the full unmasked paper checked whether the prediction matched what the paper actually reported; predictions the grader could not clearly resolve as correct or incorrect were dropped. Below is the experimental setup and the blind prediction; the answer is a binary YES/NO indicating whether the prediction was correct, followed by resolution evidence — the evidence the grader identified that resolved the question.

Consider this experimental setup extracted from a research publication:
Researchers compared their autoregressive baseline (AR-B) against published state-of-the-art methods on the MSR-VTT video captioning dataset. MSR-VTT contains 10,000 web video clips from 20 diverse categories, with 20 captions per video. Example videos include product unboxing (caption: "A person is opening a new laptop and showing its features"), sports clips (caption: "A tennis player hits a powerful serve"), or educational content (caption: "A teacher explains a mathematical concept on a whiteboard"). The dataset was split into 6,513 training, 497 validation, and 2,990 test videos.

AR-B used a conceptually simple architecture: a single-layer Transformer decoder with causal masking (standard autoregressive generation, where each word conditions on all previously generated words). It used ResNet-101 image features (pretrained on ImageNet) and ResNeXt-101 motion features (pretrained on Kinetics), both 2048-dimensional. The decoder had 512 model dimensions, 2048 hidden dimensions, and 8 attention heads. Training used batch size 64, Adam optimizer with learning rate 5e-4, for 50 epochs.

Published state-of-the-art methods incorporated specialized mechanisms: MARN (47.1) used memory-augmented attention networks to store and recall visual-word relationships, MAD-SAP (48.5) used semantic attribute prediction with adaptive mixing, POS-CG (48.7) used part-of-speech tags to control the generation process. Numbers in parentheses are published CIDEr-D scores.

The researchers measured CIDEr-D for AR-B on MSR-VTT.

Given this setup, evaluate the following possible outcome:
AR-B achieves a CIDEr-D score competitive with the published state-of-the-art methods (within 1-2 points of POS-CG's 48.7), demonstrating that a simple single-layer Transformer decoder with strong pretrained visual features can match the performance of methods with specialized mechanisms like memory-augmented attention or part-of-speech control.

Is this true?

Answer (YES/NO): YES